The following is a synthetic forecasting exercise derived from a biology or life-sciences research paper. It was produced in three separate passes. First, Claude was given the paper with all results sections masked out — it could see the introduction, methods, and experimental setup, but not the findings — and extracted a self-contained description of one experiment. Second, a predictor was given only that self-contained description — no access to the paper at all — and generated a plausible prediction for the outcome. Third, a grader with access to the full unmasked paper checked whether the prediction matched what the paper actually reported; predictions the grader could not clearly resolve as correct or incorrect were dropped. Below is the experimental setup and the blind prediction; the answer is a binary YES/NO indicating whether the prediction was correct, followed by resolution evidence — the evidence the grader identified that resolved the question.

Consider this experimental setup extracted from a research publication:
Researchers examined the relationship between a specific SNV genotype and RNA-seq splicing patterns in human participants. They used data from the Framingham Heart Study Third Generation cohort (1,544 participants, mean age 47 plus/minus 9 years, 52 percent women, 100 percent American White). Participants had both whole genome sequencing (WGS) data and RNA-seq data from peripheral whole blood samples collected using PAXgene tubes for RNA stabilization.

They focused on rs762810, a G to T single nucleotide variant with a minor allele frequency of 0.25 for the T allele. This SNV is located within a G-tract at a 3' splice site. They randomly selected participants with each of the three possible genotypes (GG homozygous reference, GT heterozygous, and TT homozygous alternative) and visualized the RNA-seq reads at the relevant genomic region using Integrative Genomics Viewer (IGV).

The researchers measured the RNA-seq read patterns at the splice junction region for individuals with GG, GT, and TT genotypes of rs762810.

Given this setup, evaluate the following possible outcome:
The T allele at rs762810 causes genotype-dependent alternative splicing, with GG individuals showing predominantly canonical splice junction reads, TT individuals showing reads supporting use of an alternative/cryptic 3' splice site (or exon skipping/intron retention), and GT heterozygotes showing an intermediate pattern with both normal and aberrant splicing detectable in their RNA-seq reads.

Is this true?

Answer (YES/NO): YES